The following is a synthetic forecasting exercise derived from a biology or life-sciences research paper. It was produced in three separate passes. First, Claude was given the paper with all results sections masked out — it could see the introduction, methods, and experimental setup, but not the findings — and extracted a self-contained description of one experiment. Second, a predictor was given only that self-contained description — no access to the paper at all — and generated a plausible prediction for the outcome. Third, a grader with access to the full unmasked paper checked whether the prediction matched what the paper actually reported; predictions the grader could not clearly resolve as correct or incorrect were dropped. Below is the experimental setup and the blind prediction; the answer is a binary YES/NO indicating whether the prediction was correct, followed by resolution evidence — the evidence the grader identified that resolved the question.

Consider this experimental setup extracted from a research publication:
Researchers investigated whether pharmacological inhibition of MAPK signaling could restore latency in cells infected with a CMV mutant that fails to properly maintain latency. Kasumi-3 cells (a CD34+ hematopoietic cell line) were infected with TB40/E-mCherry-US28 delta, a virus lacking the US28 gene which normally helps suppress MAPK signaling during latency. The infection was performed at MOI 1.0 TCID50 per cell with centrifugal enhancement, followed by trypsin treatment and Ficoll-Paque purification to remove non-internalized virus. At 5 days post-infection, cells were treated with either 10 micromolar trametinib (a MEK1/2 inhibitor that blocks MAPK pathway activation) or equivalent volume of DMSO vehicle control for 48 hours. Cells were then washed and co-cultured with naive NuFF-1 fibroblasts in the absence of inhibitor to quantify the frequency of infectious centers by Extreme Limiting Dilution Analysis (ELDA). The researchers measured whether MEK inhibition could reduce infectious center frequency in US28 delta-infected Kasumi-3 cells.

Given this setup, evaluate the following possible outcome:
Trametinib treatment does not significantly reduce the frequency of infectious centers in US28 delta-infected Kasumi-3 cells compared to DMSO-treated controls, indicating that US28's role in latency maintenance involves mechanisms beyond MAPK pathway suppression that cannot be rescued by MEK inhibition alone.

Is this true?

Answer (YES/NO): NO